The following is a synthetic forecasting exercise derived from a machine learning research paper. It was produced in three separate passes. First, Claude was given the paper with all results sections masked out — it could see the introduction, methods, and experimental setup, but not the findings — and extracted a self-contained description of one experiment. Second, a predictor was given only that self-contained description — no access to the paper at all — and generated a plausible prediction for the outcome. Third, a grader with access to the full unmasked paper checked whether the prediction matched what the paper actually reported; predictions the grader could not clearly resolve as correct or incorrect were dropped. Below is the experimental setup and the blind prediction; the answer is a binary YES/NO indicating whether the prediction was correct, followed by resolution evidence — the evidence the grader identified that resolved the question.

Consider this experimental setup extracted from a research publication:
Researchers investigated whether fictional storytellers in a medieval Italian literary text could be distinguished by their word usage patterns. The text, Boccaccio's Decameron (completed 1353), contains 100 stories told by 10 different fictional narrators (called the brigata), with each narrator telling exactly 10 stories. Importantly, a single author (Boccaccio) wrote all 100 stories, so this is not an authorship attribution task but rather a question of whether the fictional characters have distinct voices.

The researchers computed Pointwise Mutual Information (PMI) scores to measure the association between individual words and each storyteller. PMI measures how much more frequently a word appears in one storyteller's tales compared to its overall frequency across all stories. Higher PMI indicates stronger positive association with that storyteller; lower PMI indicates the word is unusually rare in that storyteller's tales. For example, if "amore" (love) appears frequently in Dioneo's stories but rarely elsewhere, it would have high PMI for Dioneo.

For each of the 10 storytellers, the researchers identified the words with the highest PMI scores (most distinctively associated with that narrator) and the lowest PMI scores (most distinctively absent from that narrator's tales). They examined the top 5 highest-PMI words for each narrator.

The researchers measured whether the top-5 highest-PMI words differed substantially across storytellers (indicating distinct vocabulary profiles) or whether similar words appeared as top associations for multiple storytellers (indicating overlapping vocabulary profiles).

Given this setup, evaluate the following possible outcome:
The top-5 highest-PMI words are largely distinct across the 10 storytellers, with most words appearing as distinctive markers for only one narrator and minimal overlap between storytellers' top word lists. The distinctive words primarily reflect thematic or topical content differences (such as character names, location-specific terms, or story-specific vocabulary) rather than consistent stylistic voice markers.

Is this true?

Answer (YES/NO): NO